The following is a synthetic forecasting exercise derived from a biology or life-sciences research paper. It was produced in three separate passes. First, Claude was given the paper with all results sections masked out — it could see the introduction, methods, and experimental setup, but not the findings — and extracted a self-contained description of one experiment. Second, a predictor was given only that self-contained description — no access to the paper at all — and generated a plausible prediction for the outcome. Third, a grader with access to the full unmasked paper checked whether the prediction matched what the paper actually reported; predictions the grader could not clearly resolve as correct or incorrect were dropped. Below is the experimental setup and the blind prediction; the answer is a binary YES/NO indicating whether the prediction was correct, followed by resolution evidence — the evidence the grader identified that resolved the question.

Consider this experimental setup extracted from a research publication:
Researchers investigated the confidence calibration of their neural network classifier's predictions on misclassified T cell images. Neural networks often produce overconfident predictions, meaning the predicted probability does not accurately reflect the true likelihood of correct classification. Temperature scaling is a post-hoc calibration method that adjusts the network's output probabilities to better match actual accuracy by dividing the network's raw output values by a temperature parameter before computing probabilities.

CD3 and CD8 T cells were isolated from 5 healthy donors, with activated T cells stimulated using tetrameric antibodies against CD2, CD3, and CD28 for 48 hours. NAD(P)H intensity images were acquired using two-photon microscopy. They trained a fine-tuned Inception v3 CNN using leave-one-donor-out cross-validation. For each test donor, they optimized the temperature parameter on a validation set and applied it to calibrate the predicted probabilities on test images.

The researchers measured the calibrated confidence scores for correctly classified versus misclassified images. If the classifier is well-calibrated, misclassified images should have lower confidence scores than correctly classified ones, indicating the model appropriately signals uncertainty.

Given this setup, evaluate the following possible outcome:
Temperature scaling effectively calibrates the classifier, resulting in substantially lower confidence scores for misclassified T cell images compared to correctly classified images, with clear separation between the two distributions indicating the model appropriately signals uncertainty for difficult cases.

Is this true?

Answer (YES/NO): NO